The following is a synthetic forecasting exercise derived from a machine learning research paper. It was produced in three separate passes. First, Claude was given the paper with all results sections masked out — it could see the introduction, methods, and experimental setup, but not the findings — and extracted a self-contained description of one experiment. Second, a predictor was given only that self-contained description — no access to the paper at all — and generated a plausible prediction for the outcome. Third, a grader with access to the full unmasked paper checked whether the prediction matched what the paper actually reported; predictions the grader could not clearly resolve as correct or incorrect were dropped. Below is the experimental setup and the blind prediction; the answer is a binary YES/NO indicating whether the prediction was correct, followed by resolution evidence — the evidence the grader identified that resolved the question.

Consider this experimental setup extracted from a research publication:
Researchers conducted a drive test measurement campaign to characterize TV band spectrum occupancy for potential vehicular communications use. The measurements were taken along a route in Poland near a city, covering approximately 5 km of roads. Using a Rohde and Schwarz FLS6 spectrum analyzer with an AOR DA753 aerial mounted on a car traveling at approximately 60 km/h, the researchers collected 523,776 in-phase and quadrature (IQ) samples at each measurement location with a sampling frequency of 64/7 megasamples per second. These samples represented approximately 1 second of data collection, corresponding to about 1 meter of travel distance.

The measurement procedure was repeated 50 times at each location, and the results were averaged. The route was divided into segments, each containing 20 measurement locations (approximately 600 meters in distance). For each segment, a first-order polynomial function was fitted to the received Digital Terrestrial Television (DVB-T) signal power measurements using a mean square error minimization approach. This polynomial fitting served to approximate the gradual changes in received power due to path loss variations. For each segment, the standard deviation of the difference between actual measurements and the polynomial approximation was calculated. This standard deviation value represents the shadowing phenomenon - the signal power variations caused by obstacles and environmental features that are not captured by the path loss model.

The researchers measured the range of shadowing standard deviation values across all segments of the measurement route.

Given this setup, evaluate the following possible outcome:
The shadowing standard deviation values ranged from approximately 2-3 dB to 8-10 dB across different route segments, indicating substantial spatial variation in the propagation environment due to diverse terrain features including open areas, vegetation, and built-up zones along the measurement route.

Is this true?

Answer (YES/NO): NO